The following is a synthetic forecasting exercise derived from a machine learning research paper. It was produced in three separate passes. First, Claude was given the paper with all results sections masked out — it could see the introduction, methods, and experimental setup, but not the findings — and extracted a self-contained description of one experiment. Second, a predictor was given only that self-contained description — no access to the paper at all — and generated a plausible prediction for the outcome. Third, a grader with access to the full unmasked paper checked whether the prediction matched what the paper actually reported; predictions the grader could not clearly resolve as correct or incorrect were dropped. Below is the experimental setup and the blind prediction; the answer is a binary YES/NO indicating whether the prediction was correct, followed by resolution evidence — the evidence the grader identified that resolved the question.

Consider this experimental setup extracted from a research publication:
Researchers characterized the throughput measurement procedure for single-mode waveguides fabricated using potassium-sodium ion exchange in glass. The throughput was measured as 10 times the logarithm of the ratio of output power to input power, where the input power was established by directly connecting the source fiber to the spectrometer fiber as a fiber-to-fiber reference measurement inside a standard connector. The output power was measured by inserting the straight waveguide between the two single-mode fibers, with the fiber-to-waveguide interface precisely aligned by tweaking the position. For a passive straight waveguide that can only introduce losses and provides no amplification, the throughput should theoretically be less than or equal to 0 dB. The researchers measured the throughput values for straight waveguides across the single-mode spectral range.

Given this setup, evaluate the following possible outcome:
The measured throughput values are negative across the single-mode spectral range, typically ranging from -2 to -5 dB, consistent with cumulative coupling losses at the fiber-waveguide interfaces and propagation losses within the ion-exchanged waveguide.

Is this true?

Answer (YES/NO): NO